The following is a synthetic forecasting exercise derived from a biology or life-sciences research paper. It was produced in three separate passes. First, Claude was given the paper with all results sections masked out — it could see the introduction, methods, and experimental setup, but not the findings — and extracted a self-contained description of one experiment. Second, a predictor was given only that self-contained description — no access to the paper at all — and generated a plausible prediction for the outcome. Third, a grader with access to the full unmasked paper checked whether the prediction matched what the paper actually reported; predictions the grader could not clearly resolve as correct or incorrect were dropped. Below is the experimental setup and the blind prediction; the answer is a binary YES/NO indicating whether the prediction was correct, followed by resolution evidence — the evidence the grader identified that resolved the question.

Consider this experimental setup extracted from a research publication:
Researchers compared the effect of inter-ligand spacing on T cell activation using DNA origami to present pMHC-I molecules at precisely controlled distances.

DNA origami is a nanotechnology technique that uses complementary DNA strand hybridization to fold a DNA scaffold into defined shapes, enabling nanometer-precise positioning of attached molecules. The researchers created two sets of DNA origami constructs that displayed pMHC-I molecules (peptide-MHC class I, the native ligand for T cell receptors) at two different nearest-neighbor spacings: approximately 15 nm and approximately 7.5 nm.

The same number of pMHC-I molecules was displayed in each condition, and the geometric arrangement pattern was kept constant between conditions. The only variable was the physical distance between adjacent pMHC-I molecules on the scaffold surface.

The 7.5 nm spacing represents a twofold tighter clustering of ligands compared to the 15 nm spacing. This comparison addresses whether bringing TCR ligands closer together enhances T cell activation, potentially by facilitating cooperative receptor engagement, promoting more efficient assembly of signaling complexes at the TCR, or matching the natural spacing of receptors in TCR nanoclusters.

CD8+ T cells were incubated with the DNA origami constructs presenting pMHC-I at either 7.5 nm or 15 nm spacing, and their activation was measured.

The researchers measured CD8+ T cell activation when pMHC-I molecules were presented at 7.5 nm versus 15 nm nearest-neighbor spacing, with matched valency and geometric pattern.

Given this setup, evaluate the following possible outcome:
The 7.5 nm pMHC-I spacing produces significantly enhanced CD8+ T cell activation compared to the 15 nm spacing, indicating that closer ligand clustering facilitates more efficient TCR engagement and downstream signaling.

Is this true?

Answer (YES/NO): YES